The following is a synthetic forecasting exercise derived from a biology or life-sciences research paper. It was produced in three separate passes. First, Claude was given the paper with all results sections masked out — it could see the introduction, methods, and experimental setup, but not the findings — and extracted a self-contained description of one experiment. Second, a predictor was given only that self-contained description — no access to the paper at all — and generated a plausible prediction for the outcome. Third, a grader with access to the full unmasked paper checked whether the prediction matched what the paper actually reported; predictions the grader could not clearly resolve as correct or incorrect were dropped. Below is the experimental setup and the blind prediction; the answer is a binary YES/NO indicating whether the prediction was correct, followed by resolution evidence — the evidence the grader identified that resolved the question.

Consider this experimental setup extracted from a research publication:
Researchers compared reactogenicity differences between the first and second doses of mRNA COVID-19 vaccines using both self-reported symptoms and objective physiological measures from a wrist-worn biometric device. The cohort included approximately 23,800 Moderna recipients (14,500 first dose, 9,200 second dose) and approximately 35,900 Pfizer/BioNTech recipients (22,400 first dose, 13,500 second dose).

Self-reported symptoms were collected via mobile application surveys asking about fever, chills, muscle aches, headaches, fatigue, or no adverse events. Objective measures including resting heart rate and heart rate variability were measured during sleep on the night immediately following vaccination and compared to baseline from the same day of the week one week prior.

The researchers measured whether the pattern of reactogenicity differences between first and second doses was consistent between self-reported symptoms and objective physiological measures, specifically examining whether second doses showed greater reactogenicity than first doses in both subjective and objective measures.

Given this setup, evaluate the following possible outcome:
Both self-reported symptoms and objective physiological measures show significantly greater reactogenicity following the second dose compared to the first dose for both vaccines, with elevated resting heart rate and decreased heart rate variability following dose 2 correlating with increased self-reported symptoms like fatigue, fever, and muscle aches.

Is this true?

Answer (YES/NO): YES